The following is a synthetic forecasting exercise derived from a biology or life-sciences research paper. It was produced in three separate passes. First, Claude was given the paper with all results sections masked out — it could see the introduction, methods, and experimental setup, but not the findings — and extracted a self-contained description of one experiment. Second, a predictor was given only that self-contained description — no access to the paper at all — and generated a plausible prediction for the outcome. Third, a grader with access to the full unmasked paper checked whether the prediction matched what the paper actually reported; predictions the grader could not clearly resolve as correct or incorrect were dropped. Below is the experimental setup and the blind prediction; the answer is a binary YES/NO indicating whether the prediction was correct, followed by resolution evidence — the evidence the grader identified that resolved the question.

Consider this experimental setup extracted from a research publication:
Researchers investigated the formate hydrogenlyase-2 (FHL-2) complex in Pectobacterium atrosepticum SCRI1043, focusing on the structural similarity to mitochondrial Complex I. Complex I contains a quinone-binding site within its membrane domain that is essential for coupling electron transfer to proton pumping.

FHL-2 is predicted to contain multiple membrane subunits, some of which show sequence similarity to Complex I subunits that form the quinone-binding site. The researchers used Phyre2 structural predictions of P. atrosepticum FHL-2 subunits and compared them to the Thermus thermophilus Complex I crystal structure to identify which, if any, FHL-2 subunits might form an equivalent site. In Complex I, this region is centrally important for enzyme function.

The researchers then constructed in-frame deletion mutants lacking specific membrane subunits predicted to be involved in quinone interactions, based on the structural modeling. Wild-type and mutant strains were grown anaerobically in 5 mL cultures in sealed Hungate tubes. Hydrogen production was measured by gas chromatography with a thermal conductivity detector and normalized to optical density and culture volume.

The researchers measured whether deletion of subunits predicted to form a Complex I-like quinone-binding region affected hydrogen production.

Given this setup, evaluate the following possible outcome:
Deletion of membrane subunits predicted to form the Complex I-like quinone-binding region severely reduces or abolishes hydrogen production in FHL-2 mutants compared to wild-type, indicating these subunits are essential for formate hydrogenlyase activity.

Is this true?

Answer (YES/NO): NO